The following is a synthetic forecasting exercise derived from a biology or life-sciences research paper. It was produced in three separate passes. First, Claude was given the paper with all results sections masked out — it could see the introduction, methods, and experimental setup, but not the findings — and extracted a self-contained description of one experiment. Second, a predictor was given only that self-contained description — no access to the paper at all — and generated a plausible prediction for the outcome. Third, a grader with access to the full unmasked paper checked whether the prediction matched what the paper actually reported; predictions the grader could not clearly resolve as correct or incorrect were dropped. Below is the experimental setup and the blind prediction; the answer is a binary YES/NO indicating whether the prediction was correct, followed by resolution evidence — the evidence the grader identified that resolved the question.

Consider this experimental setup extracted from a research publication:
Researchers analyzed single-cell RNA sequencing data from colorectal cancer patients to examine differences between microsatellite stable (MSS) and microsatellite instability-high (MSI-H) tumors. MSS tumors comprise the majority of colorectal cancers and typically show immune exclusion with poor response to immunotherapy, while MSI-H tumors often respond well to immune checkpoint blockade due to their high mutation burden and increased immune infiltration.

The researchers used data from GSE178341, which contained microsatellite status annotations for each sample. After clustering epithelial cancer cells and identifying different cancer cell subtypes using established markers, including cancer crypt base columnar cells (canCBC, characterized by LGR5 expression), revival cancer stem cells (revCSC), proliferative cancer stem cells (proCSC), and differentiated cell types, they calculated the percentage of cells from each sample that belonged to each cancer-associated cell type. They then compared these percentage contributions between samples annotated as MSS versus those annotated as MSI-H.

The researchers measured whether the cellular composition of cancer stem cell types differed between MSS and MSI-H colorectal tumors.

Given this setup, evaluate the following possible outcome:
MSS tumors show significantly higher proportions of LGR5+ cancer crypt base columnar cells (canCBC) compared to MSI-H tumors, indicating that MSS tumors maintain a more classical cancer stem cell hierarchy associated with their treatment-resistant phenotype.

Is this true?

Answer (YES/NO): YES